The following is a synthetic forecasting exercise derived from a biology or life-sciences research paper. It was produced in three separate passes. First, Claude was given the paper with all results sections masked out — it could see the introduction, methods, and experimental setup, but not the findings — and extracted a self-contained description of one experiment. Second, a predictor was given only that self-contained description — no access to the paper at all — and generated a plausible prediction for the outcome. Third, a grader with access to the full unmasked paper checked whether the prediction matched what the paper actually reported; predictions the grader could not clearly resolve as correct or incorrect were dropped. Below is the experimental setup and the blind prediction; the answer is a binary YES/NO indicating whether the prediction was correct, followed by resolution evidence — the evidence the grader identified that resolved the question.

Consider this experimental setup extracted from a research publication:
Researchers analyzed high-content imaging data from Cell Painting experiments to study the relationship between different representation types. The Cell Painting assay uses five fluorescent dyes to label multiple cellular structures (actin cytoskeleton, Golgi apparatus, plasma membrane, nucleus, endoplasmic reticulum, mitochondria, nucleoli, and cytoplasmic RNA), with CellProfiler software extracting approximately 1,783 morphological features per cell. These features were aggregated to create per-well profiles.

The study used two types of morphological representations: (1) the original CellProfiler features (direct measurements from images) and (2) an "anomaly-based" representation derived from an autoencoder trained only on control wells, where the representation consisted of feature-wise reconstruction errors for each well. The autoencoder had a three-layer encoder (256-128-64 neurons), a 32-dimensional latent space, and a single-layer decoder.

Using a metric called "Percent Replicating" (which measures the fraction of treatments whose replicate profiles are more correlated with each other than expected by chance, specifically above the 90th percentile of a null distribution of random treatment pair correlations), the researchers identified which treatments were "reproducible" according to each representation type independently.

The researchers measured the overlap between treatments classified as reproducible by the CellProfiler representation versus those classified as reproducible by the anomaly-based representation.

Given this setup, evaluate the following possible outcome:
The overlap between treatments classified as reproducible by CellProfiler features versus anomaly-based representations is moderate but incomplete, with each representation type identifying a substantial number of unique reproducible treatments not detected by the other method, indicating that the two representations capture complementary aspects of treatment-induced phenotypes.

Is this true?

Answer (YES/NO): NO